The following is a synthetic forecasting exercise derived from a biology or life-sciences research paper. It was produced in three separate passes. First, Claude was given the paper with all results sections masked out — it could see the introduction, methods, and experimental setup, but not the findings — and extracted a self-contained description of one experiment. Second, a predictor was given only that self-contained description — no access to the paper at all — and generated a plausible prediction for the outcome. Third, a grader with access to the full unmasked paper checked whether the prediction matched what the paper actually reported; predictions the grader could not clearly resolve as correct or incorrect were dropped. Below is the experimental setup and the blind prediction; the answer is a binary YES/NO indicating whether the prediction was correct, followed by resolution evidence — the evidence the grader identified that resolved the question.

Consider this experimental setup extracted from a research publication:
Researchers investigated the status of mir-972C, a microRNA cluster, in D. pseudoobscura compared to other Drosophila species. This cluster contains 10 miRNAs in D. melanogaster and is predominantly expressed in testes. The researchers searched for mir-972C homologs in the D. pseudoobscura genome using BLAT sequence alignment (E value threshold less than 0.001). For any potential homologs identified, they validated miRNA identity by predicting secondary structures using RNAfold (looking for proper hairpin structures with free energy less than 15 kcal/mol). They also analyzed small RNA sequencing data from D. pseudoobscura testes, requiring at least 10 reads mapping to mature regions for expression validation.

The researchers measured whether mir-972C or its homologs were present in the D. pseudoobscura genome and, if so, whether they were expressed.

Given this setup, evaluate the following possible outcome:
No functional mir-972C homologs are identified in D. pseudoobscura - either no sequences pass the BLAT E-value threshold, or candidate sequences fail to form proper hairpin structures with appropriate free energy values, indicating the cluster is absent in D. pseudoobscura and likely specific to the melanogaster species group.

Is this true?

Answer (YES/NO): NO